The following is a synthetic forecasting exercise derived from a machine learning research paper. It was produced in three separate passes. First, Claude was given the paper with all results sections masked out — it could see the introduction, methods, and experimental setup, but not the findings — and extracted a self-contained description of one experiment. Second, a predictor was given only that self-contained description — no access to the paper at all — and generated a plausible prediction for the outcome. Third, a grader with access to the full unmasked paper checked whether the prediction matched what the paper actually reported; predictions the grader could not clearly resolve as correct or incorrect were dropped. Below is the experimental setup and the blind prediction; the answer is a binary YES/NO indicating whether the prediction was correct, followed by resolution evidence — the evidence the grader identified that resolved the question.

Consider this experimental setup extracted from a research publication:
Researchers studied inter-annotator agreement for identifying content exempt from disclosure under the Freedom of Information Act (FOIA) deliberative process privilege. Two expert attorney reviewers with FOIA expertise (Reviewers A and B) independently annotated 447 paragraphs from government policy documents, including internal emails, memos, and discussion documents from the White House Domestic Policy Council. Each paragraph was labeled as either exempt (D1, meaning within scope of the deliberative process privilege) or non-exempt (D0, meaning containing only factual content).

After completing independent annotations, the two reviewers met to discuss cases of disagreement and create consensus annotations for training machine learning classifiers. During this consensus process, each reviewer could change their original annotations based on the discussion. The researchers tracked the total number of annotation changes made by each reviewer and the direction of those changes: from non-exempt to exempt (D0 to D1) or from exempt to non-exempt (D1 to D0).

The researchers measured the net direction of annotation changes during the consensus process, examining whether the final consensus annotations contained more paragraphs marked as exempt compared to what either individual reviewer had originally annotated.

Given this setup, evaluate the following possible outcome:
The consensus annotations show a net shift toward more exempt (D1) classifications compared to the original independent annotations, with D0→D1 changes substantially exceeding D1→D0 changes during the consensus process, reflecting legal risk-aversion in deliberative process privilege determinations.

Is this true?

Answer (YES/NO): YES